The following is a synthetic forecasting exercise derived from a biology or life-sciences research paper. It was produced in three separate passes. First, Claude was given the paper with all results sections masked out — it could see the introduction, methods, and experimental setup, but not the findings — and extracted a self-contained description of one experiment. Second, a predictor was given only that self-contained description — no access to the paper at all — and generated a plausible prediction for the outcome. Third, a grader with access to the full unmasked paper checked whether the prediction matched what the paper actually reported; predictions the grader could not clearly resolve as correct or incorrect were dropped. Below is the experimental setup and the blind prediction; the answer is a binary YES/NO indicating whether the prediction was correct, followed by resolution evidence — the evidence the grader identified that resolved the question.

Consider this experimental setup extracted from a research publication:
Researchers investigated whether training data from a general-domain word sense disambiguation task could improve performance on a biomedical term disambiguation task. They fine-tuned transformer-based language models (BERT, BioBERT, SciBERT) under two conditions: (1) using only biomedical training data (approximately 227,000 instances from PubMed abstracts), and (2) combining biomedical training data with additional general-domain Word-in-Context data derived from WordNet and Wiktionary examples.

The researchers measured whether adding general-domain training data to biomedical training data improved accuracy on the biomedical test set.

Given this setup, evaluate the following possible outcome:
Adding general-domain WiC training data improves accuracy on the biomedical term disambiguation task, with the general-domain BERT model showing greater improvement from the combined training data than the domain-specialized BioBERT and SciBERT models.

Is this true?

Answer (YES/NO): NO